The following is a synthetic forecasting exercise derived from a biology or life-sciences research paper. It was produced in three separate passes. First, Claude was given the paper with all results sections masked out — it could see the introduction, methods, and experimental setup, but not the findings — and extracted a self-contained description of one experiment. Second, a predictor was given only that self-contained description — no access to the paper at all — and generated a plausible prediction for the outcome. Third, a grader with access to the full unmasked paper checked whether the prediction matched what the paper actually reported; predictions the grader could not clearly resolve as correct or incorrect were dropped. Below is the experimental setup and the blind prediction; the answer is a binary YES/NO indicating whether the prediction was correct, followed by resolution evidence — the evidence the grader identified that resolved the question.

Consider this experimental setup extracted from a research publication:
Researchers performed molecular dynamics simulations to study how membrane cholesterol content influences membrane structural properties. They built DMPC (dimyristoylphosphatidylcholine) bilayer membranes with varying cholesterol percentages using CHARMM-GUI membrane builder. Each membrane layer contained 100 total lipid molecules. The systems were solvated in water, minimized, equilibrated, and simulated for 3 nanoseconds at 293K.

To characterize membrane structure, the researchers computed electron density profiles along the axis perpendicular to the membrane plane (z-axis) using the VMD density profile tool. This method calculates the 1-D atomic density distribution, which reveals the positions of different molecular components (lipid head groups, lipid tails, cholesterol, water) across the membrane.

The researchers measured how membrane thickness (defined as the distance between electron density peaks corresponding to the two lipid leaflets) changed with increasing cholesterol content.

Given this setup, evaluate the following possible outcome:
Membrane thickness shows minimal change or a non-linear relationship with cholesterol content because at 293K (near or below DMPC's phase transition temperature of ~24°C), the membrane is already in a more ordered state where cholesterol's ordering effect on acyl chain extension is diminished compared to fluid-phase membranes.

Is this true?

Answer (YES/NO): NO